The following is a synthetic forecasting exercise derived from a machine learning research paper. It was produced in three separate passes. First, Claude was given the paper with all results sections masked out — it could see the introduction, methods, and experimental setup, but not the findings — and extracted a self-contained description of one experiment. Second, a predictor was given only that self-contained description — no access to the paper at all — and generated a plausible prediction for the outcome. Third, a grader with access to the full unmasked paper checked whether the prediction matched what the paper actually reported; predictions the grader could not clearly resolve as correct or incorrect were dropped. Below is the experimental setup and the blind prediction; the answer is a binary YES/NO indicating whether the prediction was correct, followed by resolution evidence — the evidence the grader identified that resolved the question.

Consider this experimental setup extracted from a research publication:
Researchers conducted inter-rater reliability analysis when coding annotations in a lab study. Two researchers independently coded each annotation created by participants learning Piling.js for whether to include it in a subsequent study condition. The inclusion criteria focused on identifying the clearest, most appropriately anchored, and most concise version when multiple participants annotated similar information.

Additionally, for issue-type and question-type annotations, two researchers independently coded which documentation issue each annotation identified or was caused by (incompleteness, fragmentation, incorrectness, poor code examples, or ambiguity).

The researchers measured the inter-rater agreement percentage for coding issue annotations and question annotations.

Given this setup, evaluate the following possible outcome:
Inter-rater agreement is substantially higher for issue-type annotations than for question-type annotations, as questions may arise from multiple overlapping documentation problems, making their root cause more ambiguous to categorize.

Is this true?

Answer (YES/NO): NO